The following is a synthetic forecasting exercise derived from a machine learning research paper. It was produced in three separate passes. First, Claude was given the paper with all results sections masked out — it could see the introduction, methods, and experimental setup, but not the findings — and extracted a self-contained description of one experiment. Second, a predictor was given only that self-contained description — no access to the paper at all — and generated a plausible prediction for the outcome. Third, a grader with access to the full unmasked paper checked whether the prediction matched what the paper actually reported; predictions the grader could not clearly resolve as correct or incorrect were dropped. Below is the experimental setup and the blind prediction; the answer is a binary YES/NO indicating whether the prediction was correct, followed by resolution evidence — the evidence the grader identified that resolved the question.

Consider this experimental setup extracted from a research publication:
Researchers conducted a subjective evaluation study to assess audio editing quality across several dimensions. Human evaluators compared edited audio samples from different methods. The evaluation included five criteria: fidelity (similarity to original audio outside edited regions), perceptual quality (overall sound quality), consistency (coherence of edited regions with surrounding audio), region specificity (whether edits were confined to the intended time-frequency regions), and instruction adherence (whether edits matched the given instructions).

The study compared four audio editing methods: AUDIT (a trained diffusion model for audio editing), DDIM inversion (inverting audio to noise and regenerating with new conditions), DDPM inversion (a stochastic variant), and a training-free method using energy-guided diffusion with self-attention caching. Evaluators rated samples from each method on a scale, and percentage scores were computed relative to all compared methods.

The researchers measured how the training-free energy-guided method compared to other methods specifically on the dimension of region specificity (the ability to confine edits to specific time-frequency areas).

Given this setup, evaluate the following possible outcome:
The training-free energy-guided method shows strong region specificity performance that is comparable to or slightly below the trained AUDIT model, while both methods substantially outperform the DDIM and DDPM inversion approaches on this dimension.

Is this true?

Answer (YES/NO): NO